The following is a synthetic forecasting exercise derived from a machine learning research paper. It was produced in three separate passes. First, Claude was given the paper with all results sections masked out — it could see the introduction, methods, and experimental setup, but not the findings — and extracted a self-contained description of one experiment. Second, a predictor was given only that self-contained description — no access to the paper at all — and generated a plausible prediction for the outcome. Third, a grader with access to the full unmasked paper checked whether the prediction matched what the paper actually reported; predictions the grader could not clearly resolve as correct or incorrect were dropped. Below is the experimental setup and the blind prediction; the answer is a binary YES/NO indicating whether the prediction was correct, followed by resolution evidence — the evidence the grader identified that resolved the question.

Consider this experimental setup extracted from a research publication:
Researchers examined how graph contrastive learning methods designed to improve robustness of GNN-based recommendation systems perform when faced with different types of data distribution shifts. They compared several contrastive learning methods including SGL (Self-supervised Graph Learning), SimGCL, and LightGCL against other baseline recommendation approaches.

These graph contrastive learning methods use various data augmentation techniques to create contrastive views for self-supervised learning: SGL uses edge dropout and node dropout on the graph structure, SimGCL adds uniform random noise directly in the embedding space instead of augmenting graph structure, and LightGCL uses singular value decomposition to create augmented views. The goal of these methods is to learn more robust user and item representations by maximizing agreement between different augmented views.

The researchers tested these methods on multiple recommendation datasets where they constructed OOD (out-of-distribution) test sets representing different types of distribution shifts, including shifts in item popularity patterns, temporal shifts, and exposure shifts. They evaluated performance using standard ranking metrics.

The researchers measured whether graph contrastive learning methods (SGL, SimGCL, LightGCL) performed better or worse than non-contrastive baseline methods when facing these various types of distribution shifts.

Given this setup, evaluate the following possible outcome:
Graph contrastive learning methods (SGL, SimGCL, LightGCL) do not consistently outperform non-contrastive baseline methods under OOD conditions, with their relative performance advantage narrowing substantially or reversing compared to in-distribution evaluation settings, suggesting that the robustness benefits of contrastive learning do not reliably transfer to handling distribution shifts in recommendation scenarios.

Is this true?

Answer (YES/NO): YES